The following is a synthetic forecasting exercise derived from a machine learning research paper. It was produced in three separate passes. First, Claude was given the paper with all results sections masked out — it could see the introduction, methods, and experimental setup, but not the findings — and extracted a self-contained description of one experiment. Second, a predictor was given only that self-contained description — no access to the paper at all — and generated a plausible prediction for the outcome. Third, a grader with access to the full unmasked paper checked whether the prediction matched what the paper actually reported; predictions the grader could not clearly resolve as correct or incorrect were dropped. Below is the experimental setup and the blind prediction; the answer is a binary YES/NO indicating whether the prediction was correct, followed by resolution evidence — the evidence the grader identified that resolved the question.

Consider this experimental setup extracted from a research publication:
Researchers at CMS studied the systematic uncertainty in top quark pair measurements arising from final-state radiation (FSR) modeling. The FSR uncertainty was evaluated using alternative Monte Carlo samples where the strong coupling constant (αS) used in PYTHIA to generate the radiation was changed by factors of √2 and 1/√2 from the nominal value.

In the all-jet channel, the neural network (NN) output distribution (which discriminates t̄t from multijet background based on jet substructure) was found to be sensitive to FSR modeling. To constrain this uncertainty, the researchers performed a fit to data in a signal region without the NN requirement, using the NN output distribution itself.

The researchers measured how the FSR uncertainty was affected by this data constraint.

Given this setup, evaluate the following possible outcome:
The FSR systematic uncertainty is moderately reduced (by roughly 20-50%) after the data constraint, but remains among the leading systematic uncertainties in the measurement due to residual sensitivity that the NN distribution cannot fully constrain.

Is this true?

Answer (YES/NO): NO